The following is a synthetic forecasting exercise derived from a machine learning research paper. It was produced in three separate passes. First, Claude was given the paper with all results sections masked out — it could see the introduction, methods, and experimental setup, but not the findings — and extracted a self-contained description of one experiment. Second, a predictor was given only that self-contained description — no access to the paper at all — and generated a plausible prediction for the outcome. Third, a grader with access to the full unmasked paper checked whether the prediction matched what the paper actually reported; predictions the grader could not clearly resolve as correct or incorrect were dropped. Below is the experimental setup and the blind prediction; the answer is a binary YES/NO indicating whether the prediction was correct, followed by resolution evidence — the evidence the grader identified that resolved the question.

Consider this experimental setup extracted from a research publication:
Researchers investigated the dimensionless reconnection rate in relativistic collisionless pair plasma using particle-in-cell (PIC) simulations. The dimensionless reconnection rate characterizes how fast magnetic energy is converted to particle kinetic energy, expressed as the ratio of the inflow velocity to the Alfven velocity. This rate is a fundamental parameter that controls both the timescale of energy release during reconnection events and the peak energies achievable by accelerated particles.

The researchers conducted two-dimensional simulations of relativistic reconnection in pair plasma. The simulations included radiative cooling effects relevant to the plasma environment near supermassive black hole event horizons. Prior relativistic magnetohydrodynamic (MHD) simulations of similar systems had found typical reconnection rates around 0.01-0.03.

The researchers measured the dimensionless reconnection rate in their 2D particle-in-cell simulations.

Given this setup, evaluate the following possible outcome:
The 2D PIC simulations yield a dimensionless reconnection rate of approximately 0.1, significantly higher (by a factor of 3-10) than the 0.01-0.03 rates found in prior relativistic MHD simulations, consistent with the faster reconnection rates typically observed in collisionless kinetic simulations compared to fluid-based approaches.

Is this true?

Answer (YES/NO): NO